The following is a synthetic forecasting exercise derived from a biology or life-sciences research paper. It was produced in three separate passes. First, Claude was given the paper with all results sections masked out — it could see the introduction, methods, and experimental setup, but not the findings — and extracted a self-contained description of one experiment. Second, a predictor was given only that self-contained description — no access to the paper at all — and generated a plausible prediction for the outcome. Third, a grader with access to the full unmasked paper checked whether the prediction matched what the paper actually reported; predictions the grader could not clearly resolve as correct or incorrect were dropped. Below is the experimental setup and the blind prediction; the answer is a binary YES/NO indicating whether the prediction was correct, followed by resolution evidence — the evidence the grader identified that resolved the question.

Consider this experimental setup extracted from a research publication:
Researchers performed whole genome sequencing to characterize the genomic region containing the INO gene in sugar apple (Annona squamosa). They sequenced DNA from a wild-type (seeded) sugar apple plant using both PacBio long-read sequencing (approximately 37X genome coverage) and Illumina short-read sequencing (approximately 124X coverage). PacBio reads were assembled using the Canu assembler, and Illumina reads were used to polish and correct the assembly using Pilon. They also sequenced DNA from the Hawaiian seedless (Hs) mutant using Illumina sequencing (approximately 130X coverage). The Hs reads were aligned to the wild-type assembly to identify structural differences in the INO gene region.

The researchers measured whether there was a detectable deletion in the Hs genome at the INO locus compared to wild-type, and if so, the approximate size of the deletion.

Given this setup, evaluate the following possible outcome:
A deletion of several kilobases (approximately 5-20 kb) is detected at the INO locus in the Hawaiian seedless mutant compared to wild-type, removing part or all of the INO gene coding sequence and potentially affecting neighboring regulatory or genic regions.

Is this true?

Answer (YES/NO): YES